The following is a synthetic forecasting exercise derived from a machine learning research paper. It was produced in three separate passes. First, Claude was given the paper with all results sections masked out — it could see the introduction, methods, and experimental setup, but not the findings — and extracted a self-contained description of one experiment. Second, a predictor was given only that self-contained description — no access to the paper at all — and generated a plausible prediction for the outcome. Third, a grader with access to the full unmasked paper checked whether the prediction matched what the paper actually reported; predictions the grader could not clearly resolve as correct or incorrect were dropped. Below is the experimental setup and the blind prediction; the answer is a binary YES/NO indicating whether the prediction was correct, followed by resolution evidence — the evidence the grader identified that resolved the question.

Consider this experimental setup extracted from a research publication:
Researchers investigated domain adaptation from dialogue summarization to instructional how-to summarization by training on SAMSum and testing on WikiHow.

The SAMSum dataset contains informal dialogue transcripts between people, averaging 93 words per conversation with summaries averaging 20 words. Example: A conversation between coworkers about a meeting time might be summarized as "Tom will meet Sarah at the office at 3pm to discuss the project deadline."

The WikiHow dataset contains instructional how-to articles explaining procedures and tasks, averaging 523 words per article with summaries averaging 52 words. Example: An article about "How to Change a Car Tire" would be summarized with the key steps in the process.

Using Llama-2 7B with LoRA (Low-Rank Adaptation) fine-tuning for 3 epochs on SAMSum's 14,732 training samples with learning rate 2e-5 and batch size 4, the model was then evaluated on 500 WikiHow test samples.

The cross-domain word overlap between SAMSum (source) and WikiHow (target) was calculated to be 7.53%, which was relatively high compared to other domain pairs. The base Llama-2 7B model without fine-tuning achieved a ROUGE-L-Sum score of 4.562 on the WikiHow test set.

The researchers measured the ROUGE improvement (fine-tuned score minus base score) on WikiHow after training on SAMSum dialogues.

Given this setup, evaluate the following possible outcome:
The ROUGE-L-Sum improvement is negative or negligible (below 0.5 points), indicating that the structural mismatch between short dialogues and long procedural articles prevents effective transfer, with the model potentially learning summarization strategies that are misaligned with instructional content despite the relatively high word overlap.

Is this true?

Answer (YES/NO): NO